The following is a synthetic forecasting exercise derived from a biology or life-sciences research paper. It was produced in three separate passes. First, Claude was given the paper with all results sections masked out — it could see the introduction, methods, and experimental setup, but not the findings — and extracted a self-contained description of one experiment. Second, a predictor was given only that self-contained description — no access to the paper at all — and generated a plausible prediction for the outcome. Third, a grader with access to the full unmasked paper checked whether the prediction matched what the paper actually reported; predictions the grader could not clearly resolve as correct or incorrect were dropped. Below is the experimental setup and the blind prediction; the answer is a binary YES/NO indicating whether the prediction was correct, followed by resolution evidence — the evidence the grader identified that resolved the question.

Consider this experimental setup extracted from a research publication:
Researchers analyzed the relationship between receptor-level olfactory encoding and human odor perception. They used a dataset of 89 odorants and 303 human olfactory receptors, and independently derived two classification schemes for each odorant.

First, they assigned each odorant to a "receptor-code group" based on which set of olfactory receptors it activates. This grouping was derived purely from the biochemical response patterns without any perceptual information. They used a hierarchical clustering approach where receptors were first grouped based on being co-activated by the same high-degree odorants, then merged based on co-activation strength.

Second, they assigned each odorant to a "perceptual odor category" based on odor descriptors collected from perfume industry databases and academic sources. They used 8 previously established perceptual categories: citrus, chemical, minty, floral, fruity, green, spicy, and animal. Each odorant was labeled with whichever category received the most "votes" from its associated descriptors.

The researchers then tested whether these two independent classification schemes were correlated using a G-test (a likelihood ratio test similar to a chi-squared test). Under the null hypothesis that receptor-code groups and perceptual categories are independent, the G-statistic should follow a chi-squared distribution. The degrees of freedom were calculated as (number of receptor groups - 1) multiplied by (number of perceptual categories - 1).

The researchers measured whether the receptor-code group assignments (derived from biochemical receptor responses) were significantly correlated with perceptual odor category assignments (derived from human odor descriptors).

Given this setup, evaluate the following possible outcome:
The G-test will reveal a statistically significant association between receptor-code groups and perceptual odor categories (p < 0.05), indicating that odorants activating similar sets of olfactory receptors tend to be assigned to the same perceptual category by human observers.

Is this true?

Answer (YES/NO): YES